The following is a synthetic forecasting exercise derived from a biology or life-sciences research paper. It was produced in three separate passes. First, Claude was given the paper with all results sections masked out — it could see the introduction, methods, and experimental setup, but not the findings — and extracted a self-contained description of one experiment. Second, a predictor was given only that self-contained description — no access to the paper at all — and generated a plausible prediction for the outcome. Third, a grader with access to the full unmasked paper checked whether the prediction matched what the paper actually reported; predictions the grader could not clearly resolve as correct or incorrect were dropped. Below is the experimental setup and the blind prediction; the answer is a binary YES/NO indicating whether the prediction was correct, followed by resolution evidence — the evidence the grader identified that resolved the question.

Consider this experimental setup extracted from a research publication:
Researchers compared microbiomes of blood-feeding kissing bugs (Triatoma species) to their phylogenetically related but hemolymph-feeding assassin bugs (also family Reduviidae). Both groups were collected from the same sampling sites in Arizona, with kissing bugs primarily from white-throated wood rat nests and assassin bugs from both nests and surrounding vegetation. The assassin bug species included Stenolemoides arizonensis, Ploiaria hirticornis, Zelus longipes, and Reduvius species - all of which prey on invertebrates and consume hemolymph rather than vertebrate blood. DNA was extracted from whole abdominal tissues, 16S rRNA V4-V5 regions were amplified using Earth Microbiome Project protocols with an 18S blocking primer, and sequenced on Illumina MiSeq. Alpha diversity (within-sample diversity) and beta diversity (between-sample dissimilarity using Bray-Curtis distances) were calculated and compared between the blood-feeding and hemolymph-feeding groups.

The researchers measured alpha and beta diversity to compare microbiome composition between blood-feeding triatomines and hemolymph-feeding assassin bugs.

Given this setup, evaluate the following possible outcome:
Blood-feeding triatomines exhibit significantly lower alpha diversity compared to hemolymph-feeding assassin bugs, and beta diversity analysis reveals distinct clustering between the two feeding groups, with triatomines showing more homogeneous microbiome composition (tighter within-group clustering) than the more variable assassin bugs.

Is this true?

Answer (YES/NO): NO